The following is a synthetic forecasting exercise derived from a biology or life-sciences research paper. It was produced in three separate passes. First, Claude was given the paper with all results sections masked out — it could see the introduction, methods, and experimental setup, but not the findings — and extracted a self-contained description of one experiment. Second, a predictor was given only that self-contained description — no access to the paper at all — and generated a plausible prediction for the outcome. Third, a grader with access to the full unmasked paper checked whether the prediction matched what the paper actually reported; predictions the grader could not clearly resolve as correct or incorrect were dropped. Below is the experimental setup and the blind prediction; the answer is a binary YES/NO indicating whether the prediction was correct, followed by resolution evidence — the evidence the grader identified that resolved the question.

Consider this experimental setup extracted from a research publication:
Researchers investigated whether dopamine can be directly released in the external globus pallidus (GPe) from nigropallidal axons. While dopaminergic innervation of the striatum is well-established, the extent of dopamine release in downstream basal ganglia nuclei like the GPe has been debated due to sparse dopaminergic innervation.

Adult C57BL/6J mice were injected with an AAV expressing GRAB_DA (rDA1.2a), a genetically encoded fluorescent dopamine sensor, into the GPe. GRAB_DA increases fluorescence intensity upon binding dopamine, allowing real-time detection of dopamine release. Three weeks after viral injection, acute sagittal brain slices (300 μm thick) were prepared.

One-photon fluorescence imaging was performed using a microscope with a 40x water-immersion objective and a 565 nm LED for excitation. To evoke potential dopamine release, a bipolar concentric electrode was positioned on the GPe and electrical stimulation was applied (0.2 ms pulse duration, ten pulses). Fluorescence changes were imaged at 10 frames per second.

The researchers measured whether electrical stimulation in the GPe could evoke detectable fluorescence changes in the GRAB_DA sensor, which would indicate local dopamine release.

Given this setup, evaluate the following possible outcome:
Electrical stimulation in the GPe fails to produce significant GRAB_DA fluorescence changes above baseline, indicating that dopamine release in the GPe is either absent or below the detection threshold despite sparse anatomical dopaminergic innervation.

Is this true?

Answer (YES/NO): NO